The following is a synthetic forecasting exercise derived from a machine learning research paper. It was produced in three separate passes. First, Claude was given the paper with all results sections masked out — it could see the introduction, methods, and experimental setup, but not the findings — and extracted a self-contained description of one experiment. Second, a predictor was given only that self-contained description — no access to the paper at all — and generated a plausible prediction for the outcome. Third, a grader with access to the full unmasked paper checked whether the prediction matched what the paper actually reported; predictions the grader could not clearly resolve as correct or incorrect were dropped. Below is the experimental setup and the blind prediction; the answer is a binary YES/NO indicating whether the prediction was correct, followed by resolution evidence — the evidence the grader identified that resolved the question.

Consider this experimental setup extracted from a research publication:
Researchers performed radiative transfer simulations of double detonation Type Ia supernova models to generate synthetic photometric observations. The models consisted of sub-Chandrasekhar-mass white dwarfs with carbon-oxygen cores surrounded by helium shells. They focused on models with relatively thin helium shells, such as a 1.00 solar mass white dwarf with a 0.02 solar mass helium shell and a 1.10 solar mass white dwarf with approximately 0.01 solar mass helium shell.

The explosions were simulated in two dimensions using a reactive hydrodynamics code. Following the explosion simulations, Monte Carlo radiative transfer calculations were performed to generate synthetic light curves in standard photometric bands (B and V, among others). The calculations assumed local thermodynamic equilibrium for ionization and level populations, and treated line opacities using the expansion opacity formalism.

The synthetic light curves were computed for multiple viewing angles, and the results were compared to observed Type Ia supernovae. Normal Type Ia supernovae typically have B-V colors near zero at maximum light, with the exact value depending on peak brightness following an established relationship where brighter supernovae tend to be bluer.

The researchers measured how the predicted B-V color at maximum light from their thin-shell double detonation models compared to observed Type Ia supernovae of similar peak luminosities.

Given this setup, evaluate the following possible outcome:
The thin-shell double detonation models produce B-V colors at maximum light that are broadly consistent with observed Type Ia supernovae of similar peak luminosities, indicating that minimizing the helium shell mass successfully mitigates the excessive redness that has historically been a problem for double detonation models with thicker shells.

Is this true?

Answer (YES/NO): NO